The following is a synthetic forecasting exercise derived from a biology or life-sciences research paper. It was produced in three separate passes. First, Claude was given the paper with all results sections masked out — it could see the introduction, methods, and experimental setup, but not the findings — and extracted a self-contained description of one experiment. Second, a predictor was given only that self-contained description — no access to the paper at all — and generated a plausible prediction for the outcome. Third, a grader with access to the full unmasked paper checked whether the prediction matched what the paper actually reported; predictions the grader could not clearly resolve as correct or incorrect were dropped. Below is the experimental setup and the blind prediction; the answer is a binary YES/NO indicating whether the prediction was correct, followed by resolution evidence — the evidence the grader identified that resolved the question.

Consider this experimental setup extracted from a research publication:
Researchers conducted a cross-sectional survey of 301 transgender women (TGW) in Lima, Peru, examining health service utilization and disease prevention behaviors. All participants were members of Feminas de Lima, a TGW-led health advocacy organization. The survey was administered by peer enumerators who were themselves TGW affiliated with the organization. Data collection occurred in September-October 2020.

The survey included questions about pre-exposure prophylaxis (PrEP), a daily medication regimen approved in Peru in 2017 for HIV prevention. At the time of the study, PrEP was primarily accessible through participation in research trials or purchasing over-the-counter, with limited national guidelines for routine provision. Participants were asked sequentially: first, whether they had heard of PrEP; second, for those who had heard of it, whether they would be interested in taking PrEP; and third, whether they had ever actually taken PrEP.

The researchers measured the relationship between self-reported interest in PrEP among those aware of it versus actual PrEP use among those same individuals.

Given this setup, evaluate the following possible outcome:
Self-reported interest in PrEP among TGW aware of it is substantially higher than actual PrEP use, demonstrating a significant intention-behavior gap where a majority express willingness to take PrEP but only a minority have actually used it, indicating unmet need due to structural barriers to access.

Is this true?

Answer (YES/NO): YES